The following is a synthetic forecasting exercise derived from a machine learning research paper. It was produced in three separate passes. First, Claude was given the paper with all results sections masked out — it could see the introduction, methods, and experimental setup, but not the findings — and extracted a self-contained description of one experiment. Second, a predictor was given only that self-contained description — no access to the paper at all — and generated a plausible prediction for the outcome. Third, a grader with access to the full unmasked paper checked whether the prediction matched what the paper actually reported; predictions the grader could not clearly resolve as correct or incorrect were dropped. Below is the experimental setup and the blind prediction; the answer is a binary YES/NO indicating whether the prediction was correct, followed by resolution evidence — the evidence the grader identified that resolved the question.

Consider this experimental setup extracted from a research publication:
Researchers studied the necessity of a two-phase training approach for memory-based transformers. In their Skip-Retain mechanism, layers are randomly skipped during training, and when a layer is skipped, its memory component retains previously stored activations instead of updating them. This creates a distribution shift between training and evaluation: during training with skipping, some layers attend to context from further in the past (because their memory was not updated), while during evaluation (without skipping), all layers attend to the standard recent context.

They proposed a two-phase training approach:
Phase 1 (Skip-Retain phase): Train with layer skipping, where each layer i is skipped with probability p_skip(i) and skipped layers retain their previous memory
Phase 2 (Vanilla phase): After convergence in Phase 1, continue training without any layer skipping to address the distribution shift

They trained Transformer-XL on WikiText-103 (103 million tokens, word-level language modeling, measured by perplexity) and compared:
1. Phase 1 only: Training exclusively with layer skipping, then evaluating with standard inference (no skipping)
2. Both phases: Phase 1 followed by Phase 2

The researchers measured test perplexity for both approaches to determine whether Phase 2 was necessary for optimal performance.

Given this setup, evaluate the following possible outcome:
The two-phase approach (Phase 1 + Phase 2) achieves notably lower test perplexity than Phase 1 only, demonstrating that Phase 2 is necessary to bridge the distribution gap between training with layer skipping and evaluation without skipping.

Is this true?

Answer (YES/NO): YES